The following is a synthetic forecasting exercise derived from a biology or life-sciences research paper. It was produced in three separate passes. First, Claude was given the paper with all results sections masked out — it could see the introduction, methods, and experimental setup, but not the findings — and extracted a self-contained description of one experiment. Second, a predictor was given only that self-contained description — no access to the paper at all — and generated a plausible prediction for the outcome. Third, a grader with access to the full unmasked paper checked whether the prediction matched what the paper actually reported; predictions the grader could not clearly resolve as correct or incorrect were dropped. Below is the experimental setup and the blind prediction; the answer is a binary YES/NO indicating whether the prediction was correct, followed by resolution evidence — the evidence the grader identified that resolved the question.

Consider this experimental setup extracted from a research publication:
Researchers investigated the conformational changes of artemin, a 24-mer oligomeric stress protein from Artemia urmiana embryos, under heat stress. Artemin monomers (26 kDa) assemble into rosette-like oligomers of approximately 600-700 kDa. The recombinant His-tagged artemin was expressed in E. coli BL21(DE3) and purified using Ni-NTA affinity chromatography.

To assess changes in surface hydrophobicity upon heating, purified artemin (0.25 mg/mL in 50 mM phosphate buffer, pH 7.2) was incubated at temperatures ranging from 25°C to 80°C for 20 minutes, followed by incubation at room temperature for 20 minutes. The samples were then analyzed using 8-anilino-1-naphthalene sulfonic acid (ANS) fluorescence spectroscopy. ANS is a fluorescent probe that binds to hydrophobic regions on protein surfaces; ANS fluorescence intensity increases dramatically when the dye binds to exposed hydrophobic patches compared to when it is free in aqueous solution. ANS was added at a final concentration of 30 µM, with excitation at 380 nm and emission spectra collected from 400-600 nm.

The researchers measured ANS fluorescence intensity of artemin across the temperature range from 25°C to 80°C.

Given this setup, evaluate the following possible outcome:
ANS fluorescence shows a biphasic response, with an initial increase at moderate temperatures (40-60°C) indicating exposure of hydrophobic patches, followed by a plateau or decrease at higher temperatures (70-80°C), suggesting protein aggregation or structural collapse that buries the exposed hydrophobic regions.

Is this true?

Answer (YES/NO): NO